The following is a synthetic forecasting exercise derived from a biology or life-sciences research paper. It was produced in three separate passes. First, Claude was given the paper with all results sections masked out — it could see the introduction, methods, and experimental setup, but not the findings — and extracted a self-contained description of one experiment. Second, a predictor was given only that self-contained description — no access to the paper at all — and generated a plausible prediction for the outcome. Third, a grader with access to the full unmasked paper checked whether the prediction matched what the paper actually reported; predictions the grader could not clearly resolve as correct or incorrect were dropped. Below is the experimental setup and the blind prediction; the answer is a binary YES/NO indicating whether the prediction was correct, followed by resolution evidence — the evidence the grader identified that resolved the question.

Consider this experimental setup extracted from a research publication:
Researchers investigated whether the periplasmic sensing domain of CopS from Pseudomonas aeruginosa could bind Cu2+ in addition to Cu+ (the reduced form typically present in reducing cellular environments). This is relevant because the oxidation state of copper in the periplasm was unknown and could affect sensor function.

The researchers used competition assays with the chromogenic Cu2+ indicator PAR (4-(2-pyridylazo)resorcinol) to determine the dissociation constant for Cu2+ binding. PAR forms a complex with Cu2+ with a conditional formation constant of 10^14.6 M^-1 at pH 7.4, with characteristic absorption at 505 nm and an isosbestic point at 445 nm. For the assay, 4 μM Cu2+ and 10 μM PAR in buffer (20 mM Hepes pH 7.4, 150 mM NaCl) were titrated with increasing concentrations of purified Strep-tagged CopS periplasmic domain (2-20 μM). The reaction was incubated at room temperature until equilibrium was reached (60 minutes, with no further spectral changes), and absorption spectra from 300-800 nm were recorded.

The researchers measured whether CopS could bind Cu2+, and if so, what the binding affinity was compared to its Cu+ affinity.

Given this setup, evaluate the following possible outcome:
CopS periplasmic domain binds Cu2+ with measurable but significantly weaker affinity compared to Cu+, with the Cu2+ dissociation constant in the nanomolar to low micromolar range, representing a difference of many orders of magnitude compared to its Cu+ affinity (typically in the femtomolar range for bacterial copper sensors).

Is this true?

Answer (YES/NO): NO